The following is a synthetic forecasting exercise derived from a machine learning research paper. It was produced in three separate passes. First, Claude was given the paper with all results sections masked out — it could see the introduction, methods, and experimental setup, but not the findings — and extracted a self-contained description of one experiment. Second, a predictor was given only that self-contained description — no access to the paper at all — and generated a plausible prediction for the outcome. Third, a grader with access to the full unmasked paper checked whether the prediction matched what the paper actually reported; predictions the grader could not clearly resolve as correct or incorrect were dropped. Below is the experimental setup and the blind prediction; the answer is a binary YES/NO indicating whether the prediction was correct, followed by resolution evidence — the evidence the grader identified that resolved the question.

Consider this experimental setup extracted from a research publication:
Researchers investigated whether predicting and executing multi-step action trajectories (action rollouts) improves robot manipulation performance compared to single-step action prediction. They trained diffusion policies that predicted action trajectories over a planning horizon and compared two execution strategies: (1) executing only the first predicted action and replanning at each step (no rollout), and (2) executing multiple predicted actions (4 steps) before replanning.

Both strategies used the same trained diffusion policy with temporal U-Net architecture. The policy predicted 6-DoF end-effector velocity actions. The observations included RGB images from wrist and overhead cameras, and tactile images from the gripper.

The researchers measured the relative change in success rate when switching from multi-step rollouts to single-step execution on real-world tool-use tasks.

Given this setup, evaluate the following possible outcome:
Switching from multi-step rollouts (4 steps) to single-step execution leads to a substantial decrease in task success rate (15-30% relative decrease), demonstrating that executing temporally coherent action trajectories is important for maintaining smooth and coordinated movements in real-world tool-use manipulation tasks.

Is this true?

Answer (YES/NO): YES